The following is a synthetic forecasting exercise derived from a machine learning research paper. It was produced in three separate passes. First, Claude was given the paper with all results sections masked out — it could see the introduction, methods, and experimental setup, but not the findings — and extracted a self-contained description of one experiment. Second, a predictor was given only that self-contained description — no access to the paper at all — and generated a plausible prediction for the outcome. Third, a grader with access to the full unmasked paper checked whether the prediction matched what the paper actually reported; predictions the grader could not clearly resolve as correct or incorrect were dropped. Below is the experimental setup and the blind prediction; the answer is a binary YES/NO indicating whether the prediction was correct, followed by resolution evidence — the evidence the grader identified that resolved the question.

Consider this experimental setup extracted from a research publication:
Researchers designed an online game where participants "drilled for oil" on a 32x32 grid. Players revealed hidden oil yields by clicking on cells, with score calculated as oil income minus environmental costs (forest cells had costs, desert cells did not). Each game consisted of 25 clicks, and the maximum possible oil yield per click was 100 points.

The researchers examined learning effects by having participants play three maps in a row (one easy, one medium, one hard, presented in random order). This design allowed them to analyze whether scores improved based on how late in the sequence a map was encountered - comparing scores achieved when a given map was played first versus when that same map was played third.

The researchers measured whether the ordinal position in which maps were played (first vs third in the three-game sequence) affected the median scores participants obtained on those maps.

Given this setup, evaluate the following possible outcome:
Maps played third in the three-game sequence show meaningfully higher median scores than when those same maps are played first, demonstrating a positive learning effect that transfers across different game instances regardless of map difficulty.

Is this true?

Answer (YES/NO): YES